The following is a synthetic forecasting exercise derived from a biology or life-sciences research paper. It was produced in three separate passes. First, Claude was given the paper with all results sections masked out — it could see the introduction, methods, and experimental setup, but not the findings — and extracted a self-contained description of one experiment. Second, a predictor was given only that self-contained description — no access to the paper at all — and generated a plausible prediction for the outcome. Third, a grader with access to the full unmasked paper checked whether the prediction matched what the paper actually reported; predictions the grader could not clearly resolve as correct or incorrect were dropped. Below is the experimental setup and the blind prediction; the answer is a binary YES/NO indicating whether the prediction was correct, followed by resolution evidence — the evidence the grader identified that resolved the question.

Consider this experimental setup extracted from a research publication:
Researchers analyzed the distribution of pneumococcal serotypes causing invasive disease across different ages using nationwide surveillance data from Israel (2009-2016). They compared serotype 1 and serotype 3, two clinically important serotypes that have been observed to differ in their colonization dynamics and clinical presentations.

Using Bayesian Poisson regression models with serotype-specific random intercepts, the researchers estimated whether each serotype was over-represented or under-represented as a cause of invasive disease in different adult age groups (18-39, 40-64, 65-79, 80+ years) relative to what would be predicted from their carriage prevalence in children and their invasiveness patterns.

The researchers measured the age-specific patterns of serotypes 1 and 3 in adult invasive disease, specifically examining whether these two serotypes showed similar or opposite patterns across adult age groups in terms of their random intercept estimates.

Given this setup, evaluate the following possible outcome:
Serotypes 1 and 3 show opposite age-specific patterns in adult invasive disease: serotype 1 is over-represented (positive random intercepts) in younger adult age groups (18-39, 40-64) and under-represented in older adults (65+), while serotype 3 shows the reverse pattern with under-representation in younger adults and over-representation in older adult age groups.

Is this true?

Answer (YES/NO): NO